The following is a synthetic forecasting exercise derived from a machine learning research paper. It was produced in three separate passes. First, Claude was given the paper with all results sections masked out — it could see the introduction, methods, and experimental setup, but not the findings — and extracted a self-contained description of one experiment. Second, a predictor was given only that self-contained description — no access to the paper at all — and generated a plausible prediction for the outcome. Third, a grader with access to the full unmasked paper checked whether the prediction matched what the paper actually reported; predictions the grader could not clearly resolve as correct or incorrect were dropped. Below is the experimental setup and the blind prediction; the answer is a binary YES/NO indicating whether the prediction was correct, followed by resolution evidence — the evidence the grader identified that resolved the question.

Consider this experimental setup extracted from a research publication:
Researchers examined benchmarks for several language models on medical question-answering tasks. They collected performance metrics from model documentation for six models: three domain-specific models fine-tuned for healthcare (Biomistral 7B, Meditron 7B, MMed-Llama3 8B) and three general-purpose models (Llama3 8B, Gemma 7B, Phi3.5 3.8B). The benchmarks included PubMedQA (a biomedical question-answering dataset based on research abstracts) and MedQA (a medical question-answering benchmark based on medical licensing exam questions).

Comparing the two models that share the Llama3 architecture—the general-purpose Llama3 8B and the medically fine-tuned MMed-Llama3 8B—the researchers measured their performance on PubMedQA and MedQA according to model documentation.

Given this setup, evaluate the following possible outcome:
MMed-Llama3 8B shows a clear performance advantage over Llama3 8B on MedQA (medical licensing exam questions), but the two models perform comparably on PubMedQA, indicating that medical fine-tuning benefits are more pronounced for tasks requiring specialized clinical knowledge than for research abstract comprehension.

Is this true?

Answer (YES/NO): NO